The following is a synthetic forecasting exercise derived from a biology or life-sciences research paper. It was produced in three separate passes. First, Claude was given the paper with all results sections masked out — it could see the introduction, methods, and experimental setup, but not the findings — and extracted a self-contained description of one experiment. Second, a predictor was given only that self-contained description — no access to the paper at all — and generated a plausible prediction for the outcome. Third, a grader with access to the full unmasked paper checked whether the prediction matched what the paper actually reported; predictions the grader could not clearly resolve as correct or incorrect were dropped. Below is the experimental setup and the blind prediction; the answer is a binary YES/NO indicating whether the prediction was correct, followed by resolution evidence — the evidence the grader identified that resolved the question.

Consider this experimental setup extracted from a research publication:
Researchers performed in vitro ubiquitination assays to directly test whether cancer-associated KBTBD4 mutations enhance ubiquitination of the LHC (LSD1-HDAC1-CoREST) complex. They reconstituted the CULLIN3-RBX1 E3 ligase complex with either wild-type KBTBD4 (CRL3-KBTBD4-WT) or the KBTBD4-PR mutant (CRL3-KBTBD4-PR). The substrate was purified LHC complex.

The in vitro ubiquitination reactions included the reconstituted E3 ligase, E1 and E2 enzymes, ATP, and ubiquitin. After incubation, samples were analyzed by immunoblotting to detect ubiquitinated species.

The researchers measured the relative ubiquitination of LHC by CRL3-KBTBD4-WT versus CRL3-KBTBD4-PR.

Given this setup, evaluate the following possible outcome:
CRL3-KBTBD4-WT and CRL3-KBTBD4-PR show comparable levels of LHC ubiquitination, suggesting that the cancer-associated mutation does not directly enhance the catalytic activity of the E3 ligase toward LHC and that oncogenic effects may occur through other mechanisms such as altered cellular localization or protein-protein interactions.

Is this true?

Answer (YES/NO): NO